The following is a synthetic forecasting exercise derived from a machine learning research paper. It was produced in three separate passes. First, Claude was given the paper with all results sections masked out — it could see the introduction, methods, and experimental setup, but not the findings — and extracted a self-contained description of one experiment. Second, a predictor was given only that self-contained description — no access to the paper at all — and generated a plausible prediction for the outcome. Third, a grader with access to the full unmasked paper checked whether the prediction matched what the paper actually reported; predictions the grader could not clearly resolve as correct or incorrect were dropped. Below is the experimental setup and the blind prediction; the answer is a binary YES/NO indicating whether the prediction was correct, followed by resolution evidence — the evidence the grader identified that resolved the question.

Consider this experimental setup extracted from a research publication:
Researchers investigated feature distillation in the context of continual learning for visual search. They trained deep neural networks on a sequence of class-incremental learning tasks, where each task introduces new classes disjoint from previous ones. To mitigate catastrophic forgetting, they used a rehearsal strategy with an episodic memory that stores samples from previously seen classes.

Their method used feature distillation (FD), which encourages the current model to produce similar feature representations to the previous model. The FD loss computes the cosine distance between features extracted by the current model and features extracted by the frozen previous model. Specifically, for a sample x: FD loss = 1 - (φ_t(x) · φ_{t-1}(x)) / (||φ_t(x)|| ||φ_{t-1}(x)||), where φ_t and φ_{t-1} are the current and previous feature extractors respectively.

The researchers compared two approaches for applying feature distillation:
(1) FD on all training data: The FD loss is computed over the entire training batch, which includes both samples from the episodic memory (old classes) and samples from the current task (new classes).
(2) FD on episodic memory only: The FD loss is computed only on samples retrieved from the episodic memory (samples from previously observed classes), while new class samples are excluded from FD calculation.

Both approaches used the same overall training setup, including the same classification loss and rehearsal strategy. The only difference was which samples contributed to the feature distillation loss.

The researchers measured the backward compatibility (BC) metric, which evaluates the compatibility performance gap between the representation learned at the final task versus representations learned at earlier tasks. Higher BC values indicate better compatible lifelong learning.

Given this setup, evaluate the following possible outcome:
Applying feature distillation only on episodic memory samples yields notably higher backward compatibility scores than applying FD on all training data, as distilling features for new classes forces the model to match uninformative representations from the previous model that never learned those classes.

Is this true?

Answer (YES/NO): YES